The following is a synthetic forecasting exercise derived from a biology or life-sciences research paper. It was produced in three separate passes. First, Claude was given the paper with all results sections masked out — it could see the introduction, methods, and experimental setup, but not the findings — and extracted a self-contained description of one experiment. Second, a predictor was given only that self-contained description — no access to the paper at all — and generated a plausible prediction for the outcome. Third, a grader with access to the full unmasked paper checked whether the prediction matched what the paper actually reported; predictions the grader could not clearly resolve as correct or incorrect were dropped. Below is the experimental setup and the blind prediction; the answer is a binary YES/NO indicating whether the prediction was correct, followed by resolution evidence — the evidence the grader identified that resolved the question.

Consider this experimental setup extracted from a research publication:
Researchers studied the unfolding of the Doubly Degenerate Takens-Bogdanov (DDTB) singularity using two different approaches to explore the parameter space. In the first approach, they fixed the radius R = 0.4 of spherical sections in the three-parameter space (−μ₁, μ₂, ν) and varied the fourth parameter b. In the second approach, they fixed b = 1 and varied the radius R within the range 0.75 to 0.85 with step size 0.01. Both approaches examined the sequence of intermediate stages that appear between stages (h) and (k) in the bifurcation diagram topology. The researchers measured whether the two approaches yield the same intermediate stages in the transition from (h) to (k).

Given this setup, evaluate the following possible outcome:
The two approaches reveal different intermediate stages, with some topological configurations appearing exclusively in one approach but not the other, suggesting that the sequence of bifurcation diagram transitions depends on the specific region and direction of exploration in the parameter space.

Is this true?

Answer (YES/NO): NO